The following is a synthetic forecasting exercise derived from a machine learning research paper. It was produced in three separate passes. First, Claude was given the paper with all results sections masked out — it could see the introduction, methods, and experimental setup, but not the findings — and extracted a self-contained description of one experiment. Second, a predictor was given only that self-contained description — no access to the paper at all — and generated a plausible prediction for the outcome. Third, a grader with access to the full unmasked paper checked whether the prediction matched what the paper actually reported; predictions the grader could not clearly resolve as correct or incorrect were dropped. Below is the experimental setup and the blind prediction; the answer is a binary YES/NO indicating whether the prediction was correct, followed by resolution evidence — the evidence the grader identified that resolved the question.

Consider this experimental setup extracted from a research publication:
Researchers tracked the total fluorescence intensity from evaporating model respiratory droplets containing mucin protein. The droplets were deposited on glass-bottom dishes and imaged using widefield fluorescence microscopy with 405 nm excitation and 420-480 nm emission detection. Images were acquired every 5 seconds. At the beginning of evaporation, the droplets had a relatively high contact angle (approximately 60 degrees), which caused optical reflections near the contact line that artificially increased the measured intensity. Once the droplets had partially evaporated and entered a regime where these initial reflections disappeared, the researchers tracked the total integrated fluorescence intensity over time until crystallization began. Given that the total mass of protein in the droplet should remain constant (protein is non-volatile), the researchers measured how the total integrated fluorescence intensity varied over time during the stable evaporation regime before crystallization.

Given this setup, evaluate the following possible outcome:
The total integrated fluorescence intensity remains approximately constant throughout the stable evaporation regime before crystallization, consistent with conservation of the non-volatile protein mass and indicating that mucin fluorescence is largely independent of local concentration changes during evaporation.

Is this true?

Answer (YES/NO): YES